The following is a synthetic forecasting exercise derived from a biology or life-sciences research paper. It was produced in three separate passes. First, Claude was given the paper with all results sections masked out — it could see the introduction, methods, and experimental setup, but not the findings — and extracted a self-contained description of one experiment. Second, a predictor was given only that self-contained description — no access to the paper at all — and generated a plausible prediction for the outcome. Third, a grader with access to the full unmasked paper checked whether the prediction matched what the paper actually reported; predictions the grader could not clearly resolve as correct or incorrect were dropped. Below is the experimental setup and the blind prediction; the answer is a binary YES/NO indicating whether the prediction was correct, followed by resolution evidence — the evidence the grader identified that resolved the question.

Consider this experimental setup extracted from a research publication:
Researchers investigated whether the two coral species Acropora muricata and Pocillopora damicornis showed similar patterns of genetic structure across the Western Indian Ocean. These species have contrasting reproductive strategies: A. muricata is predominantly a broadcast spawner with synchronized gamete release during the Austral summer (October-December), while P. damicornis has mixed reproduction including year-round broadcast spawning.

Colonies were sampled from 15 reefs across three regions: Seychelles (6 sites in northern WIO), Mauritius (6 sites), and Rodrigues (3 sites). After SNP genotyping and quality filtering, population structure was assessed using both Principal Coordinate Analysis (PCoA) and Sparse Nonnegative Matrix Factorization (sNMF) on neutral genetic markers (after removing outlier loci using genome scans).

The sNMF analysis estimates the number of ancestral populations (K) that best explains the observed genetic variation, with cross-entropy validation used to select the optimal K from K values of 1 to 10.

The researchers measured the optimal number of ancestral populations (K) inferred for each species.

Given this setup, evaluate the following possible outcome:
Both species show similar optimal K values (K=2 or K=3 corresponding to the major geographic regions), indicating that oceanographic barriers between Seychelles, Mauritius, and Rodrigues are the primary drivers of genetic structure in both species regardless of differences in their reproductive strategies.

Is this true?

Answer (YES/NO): NO